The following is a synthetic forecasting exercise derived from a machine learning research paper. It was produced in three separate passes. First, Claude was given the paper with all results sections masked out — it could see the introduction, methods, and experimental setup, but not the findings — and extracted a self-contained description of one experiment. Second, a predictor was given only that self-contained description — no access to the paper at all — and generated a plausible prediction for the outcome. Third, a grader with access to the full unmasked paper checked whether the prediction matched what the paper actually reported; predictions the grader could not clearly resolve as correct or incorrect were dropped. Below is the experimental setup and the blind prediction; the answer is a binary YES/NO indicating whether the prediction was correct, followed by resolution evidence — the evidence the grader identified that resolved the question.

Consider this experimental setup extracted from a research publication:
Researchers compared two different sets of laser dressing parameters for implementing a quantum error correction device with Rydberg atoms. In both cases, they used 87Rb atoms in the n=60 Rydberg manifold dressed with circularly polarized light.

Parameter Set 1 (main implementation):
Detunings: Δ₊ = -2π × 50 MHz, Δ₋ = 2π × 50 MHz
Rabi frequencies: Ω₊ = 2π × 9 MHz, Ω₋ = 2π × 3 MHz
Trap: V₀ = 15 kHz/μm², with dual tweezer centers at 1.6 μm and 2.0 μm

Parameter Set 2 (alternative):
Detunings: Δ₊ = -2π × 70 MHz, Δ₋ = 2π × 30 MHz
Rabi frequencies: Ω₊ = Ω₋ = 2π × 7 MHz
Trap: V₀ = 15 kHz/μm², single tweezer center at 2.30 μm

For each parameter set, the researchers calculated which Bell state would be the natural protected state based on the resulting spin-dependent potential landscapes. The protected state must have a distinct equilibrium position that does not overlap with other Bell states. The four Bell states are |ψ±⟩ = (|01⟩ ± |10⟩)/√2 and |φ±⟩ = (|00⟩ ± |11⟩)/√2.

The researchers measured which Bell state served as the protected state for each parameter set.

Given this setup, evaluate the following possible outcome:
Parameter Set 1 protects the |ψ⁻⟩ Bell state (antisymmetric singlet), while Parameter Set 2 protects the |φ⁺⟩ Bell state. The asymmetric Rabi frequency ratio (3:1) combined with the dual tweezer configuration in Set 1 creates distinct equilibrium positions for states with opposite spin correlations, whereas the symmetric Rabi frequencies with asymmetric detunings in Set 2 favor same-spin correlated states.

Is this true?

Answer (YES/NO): NO